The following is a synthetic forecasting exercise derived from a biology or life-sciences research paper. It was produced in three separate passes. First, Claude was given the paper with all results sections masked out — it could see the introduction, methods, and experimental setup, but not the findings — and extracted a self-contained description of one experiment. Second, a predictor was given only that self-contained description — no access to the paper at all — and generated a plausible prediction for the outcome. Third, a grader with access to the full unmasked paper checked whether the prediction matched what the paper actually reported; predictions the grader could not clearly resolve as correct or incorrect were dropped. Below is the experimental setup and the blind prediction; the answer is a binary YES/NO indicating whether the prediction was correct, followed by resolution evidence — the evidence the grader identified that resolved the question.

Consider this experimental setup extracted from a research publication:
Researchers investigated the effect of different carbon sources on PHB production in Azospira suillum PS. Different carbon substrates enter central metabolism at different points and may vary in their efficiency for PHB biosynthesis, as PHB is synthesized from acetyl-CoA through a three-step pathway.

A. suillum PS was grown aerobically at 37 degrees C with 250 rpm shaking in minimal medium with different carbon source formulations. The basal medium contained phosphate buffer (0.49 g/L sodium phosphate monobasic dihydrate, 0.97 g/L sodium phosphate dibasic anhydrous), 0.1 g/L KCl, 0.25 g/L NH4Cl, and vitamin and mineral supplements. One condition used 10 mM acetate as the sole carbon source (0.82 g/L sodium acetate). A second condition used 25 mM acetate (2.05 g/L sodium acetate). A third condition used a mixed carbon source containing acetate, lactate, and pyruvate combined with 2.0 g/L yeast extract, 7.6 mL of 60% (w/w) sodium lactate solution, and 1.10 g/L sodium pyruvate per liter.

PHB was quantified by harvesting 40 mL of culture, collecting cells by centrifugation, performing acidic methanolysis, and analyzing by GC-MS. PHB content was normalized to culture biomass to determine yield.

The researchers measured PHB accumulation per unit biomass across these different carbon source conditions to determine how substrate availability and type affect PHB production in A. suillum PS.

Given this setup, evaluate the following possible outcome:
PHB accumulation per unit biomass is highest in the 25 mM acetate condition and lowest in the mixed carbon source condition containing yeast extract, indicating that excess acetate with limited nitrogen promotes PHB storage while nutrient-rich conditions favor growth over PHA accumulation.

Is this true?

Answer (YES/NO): NO